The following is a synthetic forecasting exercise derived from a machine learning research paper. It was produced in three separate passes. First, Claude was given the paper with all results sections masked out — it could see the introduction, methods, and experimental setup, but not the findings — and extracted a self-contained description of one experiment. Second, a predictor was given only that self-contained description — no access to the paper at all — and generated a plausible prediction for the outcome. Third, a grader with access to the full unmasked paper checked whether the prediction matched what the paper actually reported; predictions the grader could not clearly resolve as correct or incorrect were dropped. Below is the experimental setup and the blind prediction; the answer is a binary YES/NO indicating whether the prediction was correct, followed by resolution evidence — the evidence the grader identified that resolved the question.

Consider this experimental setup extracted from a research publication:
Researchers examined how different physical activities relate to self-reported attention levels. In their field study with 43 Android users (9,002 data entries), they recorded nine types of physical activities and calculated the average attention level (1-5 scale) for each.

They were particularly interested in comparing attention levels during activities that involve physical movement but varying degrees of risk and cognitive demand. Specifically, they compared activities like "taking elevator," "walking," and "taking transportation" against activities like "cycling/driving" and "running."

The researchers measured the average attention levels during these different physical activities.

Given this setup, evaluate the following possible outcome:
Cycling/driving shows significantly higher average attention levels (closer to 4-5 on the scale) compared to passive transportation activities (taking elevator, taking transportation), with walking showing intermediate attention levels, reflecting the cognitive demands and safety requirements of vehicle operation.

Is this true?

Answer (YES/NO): NO